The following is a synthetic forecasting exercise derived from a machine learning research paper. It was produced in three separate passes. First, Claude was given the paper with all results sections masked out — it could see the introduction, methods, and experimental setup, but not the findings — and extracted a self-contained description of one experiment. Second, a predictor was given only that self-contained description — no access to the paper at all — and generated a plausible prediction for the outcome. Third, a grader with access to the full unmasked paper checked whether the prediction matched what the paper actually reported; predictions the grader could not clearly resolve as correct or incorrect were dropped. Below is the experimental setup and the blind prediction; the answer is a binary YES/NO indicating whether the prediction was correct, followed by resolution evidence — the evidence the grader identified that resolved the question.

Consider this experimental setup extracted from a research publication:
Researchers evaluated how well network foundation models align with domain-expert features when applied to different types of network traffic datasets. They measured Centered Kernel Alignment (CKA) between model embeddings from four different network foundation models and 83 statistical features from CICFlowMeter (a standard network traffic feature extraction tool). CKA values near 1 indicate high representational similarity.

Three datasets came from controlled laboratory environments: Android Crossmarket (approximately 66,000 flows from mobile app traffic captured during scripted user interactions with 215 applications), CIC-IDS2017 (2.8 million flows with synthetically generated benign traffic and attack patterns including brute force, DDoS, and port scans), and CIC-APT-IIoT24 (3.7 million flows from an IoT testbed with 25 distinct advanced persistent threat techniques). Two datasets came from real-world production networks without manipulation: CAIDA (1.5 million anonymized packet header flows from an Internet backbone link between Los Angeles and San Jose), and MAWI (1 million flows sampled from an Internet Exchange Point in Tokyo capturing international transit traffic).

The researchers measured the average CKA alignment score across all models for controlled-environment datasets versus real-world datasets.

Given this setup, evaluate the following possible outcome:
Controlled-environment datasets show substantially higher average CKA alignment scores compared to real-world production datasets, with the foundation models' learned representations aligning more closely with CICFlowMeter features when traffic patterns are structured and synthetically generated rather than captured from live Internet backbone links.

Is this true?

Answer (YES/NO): YES